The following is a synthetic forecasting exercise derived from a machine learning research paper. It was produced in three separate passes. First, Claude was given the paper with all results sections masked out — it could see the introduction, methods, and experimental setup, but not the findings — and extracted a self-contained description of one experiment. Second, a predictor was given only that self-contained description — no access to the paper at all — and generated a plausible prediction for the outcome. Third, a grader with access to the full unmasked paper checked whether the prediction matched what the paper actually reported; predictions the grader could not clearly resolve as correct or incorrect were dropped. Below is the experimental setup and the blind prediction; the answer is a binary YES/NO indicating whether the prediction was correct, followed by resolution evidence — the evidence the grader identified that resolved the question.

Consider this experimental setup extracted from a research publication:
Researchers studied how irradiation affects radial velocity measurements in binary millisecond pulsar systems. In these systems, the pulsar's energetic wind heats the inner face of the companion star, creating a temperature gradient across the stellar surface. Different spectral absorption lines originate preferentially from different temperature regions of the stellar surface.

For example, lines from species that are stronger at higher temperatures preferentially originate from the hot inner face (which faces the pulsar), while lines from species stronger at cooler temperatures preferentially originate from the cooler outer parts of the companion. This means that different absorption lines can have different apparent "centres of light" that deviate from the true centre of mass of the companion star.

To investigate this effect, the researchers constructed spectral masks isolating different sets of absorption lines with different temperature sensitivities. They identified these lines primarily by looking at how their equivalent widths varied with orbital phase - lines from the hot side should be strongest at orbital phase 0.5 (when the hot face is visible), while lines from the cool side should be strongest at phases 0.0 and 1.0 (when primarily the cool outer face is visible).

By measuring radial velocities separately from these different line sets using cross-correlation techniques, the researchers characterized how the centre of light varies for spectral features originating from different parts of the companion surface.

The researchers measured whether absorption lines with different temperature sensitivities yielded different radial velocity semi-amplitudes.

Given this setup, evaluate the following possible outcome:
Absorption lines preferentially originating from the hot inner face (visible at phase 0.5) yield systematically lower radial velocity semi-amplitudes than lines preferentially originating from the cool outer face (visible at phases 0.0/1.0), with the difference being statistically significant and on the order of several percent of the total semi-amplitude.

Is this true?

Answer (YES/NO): YES